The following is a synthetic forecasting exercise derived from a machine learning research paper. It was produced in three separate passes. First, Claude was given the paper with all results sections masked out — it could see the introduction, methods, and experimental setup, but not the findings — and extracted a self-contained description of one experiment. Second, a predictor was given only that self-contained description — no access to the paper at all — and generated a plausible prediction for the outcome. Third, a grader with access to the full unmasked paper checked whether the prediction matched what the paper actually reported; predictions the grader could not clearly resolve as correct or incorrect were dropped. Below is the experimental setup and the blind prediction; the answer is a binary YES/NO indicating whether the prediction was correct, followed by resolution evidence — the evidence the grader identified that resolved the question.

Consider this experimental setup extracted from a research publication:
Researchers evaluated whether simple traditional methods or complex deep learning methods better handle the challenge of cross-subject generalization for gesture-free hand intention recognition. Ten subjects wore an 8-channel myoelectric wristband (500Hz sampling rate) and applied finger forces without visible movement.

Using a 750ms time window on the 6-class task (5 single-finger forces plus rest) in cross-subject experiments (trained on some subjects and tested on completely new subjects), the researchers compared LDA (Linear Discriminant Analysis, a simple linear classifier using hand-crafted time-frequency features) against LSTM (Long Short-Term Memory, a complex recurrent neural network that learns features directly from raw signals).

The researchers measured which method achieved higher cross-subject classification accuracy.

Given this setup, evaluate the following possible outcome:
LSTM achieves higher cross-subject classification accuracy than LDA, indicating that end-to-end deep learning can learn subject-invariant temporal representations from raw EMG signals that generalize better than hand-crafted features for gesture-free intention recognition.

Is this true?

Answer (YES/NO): YES